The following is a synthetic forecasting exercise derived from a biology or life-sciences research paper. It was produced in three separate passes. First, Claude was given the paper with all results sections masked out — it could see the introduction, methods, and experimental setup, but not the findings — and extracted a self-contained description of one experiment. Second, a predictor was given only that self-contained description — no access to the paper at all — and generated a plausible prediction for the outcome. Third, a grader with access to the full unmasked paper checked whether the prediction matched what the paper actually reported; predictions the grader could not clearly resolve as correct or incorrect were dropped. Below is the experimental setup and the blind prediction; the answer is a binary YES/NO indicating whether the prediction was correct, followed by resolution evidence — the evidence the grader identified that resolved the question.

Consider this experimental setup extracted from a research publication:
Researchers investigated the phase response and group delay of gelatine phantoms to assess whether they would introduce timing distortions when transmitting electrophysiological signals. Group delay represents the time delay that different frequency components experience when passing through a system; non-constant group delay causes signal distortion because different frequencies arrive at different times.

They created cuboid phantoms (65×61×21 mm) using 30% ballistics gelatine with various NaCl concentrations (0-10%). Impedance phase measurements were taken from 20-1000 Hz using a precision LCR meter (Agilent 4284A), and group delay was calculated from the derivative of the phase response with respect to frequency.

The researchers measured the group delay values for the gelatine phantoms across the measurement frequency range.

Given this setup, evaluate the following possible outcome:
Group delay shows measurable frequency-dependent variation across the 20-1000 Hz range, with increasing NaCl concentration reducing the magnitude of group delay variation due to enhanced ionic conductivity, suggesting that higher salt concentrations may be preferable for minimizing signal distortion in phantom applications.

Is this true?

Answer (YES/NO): NO